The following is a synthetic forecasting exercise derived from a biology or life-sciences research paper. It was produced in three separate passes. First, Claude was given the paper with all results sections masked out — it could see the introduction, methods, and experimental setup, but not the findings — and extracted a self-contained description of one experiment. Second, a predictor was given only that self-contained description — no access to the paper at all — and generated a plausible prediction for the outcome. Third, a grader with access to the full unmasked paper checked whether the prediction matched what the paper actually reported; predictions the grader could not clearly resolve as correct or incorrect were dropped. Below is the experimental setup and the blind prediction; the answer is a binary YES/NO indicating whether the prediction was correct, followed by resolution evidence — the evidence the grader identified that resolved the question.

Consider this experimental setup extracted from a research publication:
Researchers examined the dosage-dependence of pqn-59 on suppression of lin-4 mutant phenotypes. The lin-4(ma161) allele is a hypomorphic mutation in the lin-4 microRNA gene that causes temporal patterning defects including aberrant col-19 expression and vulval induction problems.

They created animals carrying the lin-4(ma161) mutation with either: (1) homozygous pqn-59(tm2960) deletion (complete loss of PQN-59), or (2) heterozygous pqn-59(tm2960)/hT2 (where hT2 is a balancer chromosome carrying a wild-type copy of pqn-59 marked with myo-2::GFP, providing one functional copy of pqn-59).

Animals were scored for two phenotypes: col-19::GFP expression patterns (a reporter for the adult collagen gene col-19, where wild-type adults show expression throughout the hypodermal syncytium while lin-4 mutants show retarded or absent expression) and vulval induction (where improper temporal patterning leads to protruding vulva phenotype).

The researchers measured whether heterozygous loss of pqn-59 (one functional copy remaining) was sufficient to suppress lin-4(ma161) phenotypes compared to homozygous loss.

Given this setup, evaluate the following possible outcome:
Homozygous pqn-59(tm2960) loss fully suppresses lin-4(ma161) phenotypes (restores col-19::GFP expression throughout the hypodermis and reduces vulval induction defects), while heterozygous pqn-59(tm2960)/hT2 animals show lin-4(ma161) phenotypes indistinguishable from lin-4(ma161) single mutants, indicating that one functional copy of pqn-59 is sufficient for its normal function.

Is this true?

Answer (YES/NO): NO